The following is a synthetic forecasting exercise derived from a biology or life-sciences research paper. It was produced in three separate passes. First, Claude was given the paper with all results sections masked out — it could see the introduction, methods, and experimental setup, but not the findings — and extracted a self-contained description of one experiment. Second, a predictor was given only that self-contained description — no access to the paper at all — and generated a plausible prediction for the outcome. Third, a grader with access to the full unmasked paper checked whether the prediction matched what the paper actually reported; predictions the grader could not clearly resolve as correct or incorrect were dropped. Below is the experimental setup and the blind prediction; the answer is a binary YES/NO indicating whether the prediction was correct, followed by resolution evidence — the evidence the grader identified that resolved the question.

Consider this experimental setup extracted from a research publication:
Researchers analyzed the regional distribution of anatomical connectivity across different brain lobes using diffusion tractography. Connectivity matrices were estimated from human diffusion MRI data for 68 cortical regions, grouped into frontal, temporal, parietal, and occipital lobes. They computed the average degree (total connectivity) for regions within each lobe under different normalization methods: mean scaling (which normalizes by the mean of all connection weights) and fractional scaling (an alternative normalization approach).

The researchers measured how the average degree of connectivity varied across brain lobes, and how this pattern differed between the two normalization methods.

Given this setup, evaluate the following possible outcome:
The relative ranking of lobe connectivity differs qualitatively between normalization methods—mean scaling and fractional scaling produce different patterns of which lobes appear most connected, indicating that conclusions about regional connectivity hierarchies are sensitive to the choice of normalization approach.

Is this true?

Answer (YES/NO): YES